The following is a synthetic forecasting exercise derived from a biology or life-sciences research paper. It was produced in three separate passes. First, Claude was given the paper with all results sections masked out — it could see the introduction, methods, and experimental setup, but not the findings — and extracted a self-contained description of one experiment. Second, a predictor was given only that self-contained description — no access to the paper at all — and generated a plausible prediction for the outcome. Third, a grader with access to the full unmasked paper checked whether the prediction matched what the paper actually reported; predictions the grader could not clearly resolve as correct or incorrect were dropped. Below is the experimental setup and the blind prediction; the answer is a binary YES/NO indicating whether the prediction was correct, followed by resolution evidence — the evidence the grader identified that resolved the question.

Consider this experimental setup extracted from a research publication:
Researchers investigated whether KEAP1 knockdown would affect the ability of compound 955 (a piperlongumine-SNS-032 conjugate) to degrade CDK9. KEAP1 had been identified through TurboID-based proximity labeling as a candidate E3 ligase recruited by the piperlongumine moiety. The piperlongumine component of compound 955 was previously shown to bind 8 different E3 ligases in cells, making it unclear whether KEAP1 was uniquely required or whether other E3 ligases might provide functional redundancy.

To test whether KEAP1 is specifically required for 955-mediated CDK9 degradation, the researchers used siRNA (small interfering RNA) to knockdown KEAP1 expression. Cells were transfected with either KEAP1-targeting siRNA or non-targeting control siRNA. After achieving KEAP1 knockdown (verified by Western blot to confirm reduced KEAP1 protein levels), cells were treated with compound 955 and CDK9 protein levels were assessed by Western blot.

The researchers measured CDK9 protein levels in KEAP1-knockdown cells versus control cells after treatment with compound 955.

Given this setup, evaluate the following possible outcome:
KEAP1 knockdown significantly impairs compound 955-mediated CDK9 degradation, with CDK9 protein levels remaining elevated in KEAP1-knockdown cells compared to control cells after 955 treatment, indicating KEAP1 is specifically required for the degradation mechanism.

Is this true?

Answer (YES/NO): NO